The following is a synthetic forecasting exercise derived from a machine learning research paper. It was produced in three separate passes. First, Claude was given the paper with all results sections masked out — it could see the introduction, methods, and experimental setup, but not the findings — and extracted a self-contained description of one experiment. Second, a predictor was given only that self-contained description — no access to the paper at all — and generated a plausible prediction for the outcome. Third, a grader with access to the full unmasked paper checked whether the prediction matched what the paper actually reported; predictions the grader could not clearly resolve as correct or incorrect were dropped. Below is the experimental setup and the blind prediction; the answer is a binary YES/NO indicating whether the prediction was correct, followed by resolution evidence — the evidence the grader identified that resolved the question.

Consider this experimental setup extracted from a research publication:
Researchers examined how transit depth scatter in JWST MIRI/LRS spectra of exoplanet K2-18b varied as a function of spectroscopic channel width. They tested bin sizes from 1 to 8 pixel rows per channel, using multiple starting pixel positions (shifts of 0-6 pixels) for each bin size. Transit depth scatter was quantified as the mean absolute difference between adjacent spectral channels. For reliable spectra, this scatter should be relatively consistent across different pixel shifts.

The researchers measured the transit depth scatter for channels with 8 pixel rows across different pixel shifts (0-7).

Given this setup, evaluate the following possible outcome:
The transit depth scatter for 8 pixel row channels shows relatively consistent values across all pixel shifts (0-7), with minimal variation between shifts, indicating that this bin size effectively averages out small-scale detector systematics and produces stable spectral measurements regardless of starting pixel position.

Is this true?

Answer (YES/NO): NO